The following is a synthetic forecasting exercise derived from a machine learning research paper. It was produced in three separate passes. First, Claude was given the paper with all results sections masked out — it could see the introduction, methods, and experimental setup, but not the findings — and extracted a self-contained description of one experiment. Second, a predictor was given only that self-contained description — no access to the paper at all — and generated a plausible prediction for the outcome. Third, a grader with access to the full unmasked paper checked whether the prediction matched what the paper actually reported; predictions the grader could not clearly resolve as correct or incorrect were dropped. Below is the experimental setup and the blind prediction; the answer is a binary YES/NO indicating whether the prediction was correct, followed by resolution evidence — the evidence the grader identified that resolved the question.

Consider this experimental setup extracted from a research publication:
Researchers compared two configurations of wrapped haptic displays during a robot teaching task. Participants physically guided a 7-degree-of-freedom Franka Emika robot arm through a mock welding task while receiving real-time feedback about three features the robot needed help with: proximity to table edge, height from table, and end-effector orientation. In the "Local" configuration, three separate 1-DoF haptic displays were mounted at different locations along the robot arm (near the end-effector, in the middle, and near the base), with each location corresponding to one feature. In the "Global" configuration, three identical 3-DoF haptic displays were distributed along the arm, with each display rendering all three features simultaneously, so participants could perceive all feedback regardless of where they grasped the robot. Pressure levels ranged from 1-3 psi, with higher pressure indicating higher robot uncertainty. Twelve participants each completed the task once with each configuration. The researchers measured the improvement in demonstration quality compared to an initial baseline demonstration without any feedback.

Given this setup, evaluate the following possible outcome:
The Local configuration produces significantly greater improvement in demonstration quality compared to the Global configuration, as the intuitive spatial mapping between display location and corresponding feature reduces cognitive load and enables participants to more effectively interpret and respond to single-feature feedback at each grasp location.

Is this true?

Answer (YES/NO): NO